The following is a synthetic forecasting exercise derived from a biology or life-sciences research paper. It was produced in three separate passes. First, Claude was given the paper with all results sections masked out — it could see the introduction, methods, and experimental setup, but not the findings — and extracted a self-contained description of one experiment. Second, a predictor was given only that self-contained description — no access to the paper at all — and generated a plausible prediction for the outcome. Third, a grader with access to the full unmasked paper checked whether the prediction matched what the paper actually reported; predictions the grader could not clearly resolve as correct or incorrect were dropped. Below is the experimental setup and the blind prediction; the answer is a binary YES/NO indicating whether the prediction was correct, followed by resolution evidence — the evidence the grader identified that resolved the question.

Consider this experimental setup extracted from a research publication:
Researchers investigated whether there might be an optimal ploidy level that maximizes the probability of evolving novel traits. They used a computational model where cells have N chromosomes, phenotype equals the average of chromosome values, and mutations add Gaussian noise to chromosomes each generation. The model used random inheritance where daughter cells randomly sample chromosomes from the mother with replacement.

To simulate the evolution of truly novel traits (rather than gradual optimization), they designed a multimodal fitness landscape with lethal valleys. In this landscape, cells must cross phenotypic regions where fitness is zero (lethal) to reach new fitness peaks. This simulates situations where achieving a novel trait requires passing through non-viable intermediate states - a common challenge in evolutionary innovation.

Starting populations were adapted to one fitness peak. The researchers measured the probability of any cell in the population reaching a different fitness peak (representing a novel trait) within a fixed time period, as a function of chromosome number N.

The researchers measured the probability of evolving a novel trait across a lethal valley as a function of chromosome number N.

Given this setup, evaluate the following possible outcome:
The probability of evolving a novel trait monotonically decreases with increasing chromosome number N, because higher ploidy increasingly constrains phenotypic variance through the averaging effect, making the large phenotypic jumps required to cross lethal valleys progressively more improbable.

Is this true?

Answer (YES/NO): NO